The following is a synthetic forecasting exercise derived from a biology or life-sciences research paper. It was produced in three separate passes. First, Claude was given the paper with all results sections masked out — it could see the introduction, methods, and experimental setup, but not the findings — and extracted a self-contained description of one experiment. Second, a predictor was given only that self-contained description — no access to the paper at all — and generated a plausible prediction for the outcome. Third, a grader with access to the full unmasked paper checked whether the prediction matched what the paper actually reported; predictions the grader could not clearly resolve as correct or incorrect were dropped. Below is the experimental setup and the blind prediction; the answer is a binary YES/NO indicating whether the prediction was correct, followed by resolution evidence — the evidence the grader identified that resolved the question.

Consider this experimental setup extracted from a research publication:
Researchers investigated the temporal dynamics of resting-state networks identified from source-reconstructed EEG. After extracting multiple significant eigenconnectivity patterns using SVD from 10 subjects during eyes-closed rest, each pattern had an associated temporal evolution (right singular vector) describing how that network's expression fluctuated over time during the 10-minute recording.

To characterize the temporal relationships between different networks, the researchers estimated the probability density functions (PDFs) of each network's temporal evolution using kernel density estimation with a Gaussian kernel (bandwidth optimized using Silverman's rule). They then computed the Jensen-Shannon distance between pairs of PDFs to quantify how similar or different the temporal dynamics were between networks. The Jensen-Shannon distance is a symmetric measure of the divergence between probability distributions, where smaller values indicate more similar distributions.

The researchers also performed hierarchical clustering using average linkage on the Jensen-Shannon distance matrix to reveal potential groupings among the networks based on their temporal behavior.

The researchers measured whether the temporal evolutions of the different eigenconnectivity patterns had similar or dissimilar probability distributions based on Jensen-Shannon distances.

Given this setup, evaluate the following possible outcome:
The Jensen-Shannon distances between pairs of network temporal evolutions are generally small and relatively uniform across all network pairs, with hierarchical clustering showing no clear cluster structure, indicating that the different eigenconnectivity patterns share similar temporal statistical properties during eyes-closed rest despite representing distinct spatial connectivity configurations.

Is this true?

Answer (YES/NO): NO